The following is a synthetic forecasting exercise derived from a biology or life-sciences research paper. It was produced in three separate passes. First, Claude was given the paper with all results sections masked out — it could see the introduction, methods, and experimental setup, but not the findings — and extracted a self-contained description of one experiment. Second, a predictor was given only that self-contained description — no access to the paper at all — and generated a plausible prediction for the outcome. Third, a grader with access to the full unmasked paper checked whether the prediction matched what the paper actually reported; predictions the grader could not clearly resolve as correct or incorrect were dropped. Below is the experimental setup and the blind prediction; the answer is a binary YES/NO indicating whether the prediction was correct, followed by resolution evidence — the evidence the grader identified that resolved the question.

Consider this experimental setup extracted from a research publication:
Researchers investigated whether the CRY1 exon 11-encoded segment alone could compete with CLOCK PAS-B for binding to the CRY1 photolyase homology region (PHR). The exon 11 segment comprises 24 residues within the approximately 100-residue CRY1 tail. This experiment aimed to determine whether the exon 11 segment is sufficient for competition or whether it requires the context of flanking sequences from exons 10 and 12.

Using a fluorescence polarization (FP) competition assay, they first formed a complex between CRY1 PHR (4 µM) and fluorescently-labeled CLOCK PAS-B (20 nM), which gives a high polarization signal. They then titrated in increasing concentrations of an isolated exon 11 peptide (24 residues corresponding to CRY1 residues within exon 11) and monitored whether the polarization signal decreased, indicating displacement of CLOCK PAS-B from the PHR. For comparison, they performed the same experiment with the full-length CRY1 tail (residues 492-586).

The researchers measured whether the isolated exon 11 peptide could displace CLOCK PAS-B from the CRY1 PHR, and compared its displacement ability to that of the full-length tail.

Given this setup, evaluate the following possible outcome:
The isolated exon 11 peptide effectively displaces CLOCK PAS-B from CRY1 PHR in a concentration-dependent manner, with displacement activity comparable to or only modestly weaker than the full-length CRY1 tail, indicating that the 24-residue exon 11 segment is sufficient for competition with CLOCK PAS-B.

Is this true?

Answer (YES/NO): YES